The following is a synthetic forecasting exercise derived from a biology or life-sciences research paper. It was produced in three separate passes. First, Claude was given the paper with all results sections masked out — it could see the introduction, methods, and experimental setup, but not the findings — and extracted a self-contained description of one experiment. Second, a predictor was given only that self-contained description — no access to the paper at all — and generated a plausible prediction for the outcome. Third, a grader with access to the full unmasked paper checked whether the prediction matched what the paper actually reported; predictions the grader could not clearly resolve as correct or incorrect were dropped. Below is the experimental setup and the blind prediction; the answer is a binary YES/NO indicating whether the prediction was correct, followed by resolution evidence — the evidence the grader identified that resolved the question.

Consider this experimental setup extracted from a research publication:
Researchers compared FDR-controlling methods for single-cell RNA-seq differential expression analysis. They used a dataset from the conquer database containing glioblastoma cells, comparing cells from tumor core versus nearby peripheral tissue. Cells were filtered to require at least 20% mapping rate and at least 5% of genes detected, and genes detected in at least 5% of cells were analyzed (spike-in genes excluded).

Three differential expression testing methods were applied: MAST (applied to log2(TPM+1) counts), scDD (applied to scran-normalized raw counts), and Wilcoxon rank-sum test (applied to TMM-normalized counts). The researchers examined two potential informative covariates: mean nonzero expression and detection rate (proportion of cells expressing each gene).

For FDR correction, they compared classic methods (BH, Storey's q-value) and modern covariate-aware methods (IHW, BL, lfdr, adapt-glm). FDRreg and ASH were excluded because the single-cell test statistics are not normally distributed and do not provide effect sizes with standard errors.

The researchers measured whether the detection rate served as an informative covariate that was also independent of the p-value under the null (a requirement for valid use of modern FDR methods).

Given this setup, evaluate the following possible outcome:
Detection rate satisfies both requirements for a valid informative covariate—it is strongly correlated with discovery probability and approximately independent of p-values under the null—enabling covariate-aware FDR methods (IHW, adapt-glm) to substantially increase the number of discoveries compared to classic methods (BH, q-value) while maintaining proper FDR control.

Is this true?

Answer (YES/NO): NO